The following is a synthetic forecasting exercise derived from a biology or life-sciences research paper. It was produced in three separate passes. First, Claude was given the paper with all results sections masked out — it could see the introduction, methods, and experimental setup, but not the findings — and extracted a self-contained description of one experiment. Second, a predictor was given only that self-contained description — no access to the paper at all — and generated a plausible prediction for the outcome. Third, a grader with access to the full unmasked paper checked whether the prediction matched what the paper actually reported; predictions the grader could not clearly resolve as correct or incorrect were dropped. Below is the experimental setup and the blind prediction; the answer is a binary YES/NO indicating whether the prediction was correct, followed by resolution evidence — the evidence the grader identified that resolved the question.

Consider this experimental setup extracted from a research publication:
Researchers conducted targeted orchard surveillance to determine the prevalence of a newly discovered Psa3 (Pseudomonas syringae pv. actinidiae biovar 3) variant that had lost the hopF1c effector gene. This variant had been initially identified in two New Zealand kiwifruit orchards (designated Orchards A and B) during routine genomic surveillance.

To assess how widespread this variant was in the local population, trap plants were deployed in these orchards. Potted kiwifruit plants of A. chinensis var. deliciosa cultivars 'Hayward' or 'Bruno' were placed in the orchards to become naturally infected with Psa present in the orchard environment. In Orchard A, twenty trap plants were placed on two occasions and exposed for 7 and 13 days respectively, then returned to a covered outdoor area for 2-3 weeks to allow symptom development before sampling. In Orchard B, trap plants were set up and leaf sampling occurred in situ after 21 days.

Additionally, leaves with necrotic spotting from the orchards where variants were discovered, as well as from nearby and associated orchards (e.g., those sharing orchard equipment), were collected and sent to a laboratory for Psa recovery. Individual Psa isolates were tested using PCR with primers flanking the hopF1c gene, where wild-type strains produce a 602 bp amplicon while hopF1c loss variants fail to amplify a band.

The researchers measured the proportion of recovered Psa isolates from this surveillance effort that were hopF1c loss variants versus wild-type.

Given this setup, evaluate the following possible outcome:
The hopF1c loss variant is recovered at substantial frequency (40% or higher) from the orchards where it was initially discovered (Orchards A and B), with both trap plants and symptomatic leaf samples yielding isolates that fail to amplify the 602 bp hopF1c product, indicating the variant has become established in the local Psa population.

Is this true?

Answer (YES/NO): NO